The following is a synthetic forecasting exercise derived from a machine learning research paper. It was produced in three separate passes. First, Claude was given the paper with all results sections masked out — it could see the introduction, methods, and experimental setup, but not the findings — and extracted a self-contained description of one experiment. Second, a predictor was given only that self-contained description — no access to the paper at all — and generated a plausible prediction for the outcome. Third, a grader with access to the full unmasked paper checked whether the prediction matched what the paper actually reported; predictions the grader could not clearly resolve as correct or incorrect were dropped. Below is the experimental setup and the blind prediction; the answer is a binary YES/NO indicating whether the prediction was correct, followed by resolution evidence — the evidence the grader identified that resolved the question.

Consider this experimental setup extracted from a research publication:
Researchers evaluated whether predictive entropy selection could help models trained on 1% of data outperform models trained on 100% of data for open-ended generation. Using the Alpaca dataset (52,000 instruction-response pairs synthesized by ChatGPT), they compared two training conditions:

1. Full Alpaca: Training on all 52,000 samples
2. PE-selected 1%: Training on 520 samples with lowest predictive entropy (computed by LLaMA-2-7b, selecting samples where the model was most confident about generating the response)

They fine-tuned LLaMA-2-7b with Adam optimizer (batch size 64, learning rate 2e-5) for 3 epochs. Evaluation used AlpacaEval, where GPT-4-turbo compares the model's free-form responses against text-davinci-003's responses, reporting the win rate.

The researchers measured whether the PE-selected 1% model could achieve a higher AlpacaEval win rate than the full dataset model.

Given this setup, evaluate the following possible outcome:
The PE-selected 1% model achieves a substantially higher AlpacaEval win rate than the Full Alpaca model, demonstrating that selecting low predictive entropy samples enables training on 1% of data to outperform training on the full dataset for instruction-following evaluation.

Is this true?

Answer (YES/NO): YES